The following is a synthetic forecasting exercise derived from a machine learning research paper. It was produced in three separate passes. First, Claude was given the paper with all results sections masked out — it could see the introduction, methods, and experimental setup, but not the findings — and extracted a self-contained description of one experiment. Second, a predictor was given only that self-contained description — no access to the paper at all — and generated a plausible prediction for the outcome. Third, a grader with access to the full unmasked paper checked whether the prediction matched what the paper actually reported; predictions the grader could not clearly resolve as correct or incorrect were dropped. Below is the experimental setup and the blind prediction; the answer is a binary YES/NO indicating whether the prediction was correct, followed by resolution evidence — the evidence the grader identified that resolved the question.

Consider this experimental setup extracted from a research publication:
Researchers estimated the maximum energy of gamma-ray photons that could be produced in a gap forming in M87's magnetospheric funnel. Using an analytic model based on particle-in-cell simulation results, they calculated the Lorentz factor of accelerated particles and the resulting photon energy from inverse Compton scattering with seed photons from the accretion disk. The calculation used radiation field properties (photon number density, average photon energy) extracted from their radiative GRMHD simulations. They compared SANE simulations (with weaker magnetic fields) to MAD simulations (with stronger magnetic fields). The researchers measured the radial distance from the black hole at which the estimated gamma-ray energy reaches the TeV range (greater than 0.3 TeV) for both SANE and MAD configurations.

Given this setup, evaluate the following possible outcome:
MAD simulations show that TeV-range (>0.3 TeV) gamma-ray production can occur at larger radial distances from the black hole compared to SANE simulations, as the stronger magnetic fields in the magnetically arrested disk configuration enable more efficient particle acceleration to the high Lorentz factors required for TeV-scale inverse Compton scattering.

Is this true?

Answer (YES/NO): YES